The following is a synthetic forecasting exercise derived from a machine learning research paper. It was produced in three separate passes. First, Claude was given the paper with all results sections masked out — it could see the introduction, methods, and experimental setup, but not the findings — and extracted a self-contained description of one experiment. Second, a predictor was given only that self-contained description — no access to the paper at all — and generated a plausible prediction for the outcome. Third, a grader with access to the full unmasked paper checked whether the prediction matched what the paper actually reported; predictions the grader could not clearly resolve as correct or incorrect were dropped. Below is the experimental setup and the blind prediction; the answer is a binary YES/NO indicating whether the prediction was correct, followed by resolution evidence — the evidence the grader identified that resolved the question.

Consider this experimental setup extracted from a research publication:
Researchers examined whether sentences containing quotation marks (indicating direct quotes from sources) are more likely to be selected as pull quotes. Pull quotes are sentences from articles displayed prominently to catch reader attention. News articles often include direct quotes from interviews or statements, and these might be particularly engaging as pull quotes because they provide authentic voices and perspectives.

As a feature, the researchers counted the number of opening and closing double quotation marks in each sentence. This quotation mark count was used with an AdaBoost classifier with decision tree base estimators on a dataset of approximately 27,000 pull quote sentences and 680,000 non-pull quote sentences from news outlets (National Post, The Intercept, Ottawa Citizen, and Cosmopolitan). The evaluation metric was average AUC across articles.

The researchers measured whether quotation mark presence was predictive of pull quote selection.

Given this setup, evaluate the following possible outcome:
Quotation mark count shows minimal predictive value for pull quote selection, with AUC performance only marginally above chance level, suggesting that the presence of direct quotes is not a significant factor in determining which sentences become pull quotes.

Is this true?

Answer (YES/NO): NO